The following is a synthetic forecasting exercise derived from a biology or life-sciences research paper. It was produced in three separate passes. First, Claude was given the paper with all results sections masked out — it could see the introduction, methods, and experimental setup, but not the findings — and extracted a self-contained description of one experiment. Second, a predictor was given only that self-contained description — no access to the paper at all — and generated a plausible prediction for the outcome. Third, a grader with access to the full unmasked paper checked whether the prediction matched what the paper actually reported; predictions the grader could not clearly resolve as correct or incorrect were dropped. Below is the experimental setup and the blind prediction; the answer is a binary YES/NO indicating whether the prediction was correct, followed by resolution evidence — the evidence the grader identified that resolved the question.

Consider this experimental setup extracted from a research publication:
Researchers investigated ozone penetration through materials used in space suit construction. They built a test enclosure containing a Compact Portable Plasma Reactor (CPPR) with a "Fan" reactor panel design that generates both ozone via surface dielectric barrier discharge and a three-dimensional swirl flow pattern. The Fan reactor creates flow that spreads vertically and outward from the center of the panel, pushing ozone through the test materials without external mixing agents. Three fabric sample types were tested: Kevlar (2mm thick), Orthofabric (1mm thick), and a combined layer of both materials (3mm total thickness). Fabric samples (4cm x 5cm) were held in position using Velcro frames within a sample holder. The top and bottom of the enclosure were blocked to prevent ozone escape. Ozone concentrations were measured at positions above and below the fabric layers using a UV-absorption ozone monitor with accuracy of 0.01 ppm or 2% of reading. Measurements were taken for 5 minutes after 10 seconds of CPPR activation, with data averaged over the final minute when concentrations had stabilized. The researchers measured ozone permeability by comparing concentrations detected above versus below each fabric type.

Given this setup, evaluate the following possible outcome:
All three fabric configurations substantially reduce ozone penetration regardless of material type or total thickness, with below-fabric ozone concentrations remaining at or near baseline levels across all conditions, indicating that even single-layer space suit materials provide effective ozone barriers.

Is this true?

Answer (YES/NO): NO